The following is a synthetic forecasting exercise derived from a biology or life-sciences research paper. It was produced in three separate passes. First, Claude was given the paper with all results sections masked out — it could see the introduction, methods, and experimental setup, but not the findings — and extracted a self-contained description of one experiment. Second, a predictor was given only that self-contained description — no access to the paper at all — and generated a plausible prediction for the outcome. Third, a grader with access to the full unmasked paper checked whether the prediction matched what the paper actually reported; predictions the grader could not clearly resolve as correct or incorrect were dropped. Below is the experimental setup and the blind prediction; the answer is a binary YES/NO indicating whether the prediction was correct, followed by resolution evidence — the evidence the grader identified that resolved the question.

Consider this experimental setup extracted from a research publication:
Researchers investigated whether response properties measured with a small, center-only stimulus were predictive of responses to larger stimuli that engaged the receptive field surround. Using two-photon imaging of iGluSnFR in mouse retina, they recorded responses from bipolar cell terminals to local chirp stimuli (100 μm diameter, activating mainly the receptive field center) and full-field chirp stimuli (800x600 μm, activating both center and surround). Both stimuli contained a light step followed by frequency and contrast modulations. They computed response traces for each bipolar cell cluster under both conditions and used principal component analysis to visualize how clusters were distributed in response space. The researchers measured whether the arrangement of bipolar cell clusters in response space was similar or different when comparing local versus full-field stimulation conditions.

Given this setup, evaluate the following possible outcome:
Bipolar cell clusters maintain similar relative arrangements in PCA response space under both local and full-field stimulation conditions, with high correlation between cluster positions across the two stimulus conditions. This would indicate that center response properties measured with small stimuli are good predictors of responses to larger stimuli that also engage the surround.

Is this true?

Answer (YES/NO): NO